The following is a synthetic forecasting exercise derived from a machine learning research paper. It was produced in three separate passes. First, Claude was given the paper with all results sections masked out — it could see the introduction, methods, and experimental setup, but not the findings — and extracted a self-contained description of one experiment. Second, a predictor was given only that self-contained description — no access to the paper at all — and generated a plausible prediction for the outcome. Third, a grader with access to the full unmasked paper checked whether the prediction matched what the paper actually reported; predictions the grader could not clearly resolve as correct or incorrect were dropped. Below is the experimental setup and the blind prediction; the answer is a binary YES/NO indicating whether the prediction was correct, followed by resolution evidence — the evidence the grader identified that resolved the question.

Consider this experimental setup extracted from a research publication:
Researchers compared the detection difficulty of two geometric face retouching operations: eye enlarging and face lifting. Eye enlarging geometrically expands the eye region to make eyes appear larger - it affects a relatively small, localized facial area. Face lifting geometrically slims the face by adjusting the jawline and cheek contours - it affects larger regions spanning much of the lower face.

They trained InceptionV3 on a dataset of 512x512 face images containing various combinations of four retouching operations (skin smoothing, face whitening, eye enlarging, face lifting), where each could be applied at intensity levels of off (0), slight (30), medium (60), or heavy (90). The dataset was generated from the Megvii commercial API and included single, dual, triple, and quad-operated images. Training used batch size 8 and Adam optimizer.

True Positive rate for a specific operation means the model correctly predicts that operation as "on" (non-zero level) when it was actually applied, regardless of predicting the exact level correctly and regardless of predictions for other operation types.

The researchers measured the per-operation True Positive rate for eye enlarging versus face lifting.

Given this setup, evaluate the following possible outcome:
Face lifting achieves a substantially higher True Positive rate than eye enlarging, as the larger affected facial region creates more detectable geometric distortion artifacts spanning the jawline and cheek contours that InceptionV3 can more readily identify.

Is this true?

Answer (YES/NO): NO